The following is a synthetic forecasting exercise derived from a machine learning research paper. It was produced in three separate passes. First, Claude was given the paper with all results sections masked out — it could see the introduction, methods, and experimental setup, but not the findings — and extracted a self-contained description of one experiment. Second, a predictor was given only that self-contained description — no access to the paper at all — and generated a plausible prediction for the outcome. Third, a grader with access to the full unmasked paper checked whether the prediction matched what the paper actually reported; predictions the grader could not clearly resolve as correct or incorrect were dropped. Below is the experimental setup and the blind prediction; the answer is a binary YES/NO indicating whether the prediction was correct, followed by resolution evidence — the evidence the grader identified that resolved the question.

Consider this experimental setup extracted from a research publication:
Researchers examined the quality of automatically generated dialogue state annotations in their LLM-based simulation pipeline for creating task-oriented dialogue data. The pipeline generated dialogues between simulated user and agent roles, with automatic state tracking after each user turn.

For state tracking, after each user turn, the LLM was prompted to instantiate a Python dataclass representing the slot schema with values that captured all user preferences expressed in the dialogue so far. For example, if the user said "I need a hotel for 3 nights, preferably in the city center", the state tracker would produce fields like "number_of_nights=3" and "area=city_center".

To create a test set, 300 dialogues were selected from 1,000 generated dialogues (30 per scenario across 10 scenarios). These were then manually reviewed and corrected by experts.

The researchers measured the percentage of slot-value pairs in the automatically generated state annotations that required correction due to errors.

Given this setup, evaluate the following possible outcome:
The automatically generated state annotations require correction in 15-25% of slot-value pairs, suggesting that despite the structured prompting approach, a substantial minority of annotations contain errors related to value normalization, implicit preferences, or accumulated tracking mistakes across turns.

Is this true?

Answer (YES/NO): NO